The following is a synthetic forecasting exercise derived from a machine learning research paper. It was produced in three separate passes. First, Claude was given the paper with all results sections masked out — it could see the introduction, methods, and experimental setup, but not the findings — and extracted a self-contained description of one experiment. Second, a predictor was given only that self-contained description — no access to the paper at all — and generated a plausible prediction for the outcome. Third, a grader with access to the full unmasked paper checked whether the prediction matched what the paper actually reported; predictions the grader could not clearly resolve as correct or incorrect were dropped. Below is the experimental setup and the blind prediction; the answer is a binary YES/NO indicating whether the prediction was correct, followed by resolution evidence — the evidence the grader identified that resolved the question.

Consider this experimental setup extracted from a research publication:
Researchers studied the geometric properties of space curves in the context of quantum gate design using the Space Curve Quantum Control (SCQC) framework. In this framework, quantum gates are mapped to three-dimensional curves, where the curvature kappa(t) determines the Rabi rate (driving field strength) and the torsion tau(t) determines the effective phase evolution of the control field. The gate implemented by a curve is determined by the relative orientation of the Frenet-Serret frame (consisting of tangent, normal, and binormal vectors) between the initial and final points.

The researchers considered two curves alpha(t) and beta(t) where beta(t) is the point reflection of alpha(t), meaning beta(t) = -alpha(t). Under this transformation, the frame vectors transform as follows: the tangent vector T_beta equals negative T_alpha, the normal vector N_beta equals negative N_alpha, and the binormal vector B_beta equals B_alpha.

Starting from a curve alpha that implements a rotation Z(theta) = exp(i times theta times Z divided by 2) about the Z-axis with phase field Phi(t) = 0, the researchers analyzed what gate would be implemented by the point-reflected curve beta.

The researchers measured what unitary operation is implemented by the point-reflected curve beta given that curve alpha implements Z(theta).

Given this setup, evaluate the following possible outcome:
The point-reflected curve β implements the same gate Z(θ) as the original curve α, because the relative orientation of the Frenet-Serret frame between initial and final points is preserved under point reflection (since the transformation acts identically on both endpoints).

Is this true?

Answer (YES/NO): NO